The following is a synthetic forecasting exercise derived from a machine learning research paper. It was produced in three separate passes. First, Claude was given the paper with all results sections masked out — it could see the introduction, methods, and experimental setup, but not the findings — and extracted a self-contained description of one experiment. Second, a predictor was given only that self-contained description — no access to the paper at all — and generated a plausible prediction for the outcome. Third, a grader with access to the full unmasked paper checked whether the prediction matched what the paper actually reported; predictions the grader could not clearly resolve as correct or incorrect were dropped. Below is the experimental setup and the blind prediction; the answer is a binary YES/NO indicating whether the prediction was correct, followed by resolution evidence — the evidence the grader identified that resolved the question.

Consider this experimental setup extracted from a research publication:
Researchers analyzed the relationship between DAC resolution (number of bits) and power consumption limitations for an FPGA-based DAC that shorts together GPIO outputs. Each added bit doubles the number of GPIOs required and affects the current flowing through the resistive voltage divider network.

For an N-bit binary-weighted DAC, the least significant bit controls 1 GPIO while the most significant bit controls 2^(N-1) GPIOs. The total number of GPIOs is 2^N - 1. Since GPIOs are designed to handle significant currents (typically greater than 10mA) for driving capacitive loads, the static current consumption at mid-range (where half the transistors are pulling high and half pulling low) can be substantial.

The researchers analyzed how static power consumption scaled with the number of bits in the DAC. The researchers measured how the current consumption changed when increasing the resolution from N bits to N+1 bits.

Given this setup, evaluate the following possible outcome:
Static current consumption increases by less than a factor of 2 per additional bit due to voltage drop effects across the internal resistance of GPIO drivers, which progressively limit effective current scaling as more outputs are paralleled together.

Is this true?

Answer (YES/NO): NO